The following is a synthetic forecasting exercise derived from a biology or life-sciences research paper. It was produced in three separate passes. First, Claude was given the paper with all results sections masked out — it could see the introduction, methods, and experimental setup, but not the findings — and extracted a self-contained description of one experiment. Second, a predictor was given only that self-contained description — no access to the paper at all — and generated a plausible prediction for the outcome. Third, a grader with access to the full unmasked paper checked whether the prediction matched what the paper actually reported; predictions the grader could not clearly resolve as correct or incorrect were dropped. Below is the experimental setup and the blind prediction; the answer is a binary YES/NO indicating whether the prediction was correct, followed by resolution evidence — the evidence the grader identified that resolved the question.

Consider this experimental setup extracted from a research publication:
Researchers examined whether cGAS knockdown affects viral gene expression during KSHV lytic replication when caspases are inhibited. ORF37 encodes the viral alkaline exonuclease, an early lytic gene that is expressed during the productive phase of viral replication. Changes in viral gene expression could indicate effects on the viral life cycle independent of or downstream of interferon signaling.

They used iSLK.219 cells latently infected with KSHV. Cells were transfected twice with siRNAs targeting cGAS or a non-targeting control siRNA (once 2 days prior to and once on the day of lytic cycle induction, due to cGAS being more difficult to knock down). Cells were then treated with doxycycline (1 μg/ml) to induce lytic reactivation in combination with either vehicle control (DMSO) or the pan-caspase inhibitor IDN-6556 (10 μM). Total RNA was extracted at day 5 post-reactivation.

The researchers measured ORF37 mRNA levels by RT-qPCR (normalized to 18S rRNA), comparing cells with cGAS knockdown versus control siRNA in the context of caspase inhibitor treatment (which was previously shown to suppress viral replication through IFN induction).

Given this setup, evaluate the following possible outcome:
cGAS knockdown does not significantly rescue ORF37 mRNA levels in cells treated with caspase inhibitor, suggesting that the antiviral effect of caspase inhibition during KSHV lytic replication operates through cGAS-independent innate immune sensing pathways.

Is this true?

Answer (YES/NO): NO